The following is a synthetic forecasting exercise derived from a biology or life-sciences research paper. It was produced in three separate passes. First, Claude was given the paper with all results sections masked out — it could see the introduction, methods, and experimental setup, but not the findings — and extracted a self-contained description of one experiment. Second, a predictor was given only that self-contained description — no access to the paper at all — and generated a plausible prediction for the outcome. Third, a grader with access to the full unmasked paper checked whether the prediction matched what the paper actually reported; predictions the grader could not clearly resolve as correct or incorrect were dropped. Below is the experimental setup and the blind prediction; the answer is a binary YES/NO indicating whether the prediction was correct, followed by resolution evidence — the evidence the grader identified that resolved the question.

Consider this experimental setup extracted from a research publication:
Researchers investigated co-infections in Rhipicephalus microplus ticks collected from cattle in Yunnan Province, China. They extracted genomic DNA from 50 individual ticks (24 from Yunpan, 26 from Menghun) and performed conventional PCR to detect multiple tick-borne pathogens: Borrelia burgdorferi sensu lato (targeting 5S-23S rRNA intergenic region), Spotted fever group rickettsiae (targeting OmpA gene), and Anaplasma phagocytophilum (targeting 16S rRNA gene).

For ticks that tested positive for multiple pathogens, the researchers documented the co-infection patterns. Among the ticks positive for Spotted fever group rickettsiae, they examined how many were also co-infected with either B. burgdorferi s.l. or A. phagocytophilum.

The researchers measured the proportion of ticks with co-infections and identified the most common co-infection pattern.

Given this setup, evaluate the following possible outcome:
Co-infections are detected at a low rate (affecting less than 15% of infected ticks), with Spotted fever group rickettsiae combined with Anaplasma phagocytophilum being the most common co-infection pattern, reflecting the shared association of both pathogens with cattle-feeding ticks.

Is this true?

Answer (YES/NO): NO